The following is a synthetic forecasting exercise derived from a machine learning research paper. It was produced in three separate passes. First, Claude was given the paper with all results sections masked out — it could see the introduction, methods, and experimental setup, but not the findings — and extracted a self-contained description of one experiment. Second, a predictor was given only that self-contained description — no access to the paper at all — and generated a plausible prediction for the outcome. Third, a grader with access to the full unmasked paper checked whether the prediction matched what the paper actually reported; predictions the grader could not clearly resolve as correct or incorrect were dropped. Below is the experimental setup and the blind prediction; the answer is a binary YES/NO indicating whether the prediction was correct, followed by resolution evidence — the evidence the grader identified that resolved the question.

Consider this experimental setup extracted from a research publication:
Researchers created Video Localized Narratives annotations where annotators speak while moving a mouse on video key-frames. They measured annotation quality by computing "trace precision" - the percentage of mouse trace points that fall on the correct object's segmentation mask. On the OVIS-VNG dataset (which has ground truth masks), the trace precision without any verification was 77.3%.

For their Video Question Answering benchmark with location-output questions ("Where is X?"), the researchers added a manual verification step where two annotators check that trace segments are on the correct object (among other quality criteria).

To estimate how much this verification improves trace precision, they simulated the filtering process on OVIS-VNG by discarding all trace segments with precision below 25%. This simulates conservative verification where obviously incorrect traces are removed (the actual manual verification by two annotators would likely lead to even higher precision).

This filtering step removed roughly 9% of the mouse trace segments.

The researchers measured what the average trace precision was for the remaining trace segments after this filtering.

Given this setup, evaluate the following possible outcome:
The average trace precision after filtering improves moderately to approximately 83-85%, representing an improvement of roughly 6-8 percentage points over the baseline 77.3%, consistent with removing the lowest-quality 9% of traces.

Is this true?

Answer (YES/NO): NO